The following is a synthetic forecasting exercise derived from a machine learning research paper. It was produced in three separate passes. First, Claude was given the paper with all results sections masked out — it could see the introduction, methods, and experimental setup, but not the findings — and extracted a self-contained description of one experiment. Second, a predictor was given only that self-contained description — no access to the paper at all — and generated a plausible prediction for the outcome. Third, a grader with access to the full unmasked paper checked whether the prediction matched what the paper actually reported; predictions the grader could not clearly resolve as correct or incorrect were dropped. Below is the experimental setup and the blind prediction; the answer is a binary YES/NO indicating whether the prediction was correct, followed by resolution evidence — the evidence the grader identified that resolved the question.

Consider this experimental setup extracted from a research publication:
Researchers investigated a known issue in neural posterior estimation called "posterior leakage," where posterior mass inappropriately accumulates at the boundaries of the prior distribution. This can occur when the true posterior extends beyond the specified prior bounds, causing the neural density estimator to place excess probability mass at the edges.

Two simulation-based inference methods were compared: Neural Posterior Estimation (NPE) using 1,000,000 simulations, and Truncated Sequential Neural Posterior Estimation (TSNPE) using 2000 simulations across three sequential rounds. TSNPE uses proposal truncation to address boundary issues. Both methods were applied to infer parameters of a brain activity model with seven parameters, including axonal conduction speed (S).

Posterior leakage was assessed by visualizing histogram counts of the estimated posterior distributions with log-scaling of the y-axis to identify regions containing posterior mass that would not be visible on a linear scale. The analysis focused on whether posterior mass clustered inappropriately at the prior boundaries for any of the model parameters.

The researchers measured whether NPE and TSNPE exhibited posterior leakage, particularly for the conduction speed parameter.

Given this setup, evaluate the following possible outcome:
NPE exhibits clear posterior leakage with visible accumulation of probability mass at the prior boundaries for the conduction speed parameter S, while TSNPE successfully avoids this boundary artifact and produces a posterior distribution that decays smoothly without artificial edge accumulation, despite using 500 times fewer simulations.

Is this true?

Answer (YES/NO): YES